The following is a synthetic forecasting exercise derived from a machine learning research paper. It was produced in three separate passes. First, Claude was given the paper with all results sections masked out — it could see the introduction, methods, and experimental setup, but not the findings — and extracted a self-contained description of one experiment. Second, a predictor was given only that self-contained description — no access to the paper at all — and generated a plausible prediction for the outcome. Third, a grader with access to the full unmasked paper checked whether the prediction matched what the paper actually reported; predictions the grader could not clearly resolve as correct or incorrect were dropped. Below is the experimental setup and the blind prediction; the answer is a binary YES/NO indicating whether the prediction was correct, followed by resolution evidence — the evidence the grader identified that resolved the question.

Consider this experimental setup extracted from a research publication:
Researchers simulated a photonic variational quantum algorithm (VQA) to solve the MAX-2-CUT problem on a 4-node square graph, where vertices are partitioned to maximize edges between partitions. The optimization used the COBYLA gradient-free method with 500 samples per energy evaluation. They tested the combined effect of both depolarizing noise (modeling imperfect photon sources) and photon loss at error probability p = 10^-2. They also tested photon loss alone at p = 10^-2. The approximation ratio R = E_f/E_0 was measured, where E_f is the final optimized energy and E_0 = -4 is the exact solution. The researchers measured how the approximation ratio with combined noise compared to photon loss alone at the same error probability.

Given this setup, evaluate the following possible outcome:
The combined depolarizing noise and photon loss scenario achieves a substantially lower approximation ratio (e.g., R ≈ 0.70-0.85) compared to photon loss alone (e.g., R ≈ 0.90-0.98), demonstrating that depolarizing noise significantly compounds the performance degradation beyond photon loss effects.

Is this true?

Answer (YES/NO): NO